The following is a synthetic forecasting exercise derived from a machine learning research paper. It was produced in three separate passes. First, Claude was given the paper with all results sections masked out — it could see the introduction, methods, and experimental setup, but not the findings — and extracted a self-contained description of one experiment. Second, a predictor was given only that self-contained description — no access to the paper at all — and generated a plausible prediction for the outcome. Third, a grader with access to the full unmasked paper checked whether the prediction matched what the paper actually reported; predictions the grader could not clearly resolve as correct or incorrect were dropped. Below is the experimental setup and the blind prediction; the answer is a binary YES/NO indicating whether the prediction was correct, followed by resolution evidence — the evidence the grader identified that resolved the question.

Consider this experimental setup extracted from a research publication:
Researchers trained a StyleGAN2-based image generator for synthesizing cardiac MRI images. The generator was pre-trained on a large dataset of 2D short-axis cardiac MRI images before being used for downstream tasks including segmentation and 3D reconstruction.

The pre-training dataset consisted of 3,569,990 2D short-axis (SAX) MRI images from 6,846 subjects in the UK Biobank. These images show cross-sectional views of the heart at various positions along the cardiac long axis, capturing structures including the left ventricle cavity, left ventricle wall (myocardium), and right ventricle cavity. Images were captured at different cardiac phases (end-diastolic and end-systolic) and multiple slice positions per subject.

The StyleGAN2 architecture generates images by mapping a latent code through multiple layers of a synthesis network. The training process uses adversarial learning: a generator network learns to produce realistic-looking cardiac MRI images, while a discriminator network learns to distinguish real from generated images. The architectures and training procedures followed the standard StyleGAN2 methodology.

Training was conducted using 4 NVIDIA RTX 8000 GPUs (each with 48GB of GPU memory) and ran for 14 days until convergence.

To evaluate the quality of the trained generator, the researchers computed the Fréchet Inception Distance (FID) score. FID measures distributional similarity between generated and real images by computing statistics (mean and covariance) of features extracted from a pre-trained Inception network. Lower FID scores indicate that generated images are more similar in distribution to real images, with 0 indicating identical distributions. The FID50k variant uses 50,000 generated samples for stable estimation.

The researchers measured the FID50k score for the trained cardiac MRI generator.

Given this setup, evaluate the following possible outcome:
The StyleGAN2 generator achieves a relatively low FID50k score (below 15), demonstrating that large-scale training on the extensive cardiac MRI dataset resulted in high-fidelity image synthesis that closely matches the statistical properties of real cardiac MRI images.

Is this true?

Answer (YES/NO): NO